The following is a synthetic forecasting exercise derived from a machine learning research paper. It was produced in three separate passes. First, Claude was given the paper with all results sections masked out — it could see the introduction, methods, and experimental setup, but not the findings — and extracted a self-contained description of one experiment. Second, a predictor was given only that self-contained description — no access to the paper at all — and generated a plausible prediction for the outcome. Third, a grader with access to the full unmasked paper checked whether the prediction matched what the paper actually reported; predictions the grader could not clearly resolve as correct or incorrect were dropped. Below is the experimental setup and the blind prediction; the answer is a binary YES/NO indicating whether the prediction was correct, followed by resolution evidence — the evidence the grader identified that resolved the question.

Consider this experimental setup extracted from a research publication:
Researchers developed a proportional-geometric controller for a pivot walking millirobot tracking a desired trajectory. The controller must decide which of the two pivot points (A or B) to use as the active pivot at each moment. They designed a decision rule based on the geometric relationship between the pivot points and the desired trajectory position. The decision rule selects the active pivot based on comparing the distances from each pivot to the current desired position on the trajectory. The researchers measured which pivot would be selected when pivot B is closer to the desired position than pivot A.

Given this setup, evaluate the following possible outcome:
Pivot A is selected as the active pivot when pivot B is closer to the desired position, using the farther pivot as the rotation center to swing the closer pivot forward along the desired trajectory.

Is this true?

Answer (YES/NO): NO